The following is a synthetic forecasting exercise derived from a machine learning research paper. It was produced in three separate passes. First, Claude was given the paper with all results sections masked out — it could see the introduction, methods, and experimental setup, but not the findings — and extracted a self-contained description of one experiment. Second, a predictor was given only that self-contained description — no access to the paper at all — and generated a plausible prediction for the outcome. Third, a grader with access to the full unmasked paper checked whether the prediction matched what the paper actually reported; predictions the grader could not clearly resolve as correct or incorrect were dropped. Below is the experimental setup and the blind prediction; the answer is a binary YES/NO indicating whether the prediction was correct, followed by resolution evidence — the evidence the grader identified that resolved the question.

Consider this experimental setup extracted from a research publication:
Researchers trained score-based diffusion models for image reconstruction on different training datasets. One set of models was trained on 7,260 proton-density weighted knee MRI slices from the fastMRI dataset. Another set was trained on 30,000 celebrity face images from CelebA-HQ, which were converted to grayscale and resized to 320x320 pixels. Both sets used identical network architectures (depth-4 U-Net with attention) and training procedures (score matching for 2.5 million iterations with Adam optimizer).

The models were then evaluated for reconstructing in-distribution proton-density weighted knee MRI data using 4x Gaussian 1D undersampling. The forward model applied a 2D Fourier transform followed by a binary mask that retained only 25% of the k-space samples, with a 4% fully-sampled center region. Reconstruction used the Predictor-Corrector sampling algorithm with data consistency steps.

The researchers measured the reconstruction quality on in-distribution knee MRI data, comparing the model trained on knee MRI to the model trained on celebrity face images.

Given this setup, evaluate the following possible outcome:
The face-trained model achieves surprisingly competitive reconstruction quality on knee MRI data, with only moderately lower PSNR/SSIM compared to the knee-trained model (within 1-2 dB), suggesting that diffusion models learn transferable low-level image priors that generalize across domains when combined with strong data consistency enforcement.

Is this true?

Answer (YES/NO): NO